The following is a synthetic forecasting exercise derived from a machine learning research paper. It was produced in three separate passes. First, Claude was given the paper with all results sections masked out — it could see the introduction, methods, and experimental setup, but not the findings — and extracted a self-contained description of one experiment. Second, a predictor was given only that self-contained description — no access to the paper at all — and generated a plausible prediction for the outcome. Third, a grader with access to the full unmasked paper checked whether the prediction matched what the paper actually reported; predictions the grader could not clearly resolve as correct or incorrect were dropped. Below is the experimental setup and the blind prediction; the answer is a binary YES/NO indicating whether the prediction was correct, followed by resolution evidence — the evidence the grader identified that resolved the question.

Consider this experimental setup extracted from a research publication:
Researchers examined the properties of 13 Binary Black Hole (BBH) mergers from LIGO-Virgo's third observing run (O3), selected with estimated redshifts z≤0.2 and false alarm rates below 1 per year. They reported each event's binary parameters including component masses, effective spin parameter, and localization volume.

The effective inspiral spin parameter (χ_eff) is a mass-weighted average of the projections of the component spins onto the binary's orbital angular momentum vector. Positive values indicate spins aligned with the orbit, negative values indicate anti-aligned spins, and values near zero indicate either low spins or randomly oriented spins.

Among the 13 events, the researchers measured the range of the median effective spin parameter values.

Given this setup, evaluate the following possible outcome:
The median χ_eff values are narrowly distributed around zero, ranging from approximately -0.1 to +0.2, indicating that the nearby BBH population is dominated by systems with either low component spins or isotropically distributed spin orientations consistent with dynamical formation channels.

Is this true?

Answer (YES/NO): NO